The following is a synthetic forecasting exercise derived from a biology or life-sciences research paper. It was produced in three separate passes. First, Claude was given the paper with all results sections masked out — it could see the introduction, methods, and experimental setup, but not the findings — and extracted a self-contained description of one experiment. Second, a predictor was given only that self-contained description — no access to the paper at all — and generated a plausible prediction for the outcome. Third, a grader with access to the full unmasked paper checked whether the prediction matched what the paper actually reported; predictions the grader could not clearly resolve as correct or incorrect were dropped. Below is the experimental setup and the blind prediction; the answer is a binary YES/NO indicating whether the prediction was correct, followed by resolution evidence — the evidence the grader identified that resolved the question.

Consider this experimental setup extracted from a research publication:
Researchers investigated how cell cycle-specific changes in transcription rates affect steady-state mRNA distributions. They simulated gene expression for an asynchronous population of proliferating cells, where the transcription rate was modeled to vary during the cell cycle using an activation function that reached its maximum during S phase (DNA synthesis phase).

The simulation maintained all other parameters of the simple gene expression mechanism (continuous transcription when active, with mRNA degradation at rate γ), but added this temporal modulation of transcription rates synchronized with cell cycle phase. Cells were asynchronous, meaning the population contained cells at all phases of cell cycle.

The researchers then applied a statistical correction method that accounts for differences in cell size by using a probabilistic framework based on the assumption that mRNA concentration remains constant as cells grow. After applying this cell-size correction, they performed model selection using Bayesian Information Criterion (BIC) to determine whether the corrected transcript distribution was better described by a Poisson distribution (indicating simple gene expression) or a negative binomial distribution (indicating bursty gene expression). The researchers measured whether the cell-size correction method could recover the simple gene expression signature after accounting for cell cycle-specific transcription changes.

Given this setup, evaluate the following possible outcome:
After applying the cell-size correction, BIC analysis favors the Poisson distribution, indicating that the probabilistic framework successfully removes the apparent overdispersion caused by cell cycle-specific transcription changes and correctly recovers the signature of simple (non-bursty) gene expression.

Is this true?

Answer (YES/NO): NO